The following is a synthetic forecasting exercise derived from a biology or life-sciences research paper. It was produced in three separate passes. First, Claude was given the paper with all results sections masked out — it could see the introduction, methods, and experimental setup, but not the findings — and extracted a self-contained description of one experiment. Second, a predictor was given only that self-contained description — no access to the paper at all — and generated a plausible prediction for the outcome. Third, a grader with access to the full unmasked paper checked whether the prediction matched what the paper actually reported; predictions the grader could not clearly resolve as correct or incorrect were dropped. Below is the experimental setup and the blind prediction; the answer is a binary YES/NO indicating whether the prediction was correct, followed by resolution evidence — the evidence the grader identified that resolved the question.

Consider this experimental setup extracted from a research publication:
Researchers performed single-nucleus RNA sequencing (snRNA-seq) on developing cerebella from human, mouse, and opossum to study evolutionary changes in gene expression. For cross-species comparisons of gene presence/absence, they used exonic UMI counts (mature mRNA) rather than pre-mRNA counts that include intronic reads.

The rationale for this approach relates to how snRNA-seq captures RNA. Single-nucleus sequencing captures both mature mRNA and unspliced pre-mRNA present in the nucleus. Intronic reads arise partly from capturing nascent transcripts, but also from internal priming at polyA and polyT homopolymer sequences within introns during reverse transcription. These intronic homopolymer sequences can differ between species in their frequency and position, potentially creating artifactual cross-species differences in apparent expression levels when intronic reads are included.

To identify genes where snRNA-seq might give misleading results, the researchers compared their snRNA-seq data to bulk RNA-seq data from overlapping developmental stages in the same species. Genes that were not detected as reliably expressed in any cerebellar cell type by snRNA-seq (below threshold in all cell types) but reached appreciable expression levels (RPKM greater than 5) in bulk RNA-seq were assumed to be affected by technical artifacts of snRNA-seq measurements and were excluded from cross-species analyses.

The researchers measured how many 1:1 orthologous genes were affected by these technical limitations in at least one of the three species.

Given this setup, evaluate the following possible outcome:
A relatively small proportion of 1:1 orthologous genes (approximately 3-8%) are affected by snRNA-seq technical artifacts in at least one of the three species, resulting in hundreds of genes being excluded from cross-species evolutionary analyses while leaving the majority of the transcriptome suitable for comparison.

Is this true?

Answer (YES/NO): NO